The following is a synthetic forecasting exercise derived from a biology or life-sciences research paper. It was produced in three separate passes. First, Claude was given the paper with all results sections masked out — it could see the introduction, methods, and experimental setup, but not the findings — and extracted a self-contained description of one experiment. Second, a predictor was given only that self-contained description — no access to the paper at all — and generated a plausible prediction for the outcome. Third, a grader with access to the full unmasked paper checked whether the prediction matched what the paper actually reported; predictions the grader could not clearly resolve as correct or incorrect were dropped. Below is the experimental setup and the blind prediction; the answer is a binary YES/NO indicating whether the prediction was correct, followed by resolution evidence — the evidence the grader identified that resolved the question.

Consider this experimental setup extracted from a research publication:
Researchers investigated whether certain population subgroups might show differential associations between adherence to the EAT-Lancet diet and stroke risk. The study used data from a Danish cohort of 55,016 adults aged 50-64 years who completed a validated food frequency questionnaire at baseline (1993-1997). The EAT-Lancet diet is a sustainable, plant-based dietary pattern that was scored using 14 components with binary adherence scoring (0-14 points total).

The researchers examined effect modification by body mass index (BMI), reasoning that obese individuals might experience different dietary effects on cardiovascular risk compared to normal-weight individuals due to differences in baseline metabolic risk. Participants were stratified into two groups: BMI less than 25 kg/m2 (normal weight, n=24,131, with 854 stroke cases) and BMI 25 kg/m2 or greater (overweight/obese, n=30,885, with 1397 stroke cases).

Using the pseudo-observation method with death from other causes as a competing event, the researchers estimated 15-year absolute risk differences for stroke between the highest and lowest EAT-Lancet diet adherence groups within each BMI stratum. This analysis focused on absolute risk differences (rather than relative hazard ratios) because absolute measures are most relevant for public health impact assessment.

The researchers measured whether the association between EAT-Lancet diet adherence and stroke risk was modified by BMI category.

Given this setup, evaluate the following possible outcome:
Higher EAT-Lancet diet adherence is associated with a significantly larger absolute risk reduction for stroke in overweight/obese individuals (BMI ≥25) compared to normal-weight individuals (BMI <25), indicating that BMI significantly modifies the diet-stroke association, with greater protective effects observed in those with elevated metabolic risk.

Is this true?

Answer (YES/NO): NO